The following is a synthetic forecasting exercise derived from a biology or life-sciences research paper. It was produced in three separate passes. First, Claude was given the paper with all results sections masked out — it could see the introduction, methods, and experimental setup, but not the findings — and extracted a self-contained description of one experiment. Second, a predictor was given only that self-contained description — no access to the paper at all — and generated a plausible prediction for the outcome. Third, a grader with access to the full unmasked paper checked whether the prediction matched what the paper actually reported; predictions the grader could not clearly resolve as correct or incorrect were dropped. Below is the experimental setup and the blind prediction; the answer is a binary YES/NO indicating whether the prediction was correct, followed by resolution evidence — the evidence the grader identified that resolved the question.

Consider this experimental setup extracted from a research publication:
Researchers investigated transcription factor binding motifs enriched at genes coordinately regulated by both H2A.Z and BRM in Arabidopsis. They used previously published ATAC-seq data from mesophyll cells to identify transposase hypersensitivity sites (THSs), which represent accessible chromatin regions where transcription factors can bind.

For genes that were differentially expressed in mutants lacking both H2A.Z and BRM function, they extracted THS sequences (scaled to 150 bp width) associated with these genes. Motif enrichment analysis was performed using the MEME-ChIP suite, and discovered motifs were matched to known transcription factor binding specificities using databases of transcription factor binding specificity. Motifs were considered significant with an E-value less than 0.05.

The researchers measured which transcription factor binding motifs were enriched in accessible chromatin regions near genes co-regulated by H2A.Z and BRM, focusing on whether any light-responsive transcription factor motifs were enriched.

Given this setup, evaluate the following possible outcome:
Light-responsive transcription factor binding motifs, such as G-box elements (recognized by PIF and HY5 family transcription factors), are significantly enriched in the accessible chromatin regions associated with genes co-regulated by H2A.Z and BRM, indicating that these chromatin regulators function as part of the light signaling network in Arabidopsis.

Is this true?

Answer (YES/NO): YES